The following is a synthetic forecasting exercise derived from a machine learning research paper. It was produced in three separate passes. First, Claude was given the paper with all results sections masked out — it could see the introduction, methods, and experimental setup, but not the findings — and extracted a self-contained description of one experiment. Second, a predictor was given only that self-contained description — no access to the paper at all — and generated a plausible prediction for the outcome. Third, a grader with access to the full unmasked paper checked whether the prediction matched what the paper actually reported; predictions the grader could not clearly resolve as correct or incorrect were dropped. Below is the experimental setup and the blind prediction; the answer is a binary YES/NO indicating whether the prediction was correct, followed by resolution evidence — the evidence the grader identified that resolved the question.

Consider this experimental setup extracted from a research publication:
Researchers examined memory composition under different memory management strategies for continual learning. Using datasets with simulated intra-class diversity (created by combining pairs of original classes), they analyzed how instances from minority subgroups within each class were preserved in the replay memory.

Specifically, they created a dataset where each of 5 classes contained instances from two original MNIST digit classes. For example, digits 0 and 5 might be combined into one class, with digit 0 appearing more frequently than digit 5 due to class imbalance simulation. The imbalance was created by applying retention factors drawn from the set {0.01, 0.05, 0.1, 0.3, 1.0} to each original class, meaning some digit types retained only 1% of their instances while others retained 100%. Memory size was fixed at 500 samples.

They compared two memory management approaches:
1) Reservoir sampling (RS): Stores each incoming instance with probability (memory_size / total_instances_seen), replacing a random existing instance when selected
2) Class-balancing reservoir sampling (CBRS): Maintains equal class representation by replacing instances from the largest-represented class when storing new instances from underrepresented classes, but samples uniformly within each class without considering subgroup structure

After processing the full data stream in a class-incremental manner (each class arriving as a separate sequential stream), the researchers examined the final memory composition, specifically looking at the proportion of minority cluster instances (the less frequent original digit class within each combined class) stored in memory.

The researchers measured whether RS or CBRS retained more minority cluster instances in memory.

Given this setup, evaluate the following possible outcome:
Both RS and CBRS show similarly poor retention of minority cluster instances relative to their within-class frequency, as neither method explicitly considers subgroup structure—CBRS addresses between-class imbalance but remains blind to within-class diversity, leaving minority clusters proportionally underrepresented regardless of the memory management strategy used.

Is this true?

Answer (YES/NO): YES